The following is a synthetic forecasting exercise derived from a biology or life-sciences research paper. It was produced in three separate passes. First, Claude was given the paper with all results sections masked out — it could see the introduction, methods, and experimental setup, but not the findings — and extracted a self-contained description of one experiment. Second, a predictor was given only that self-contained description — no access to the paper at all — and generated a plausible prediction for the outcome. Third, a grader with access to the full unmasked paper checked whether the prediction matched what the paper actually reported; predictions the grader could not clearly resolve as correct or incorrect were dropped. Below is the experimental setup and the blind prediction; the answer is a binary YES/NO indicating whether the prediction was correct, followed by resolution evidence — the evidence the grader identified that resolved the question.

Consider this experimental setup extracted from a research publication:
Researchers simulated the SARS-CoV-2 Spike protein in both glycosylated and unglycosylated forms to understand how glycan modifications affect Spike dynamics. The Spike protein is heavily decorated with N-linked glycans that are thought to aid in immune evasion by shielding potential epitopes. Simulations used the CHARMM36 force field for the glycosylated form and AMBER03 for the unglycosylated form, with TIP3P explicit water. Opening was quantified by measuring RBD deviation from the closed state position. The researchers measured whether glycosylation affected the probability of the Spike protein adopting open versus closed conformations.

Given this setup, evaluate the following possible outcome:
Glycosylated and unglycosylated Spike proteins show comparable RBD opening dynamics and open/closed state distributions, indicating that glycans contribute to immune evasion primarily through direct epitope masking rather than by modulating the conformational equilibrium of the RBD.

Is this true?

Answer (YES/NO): YES